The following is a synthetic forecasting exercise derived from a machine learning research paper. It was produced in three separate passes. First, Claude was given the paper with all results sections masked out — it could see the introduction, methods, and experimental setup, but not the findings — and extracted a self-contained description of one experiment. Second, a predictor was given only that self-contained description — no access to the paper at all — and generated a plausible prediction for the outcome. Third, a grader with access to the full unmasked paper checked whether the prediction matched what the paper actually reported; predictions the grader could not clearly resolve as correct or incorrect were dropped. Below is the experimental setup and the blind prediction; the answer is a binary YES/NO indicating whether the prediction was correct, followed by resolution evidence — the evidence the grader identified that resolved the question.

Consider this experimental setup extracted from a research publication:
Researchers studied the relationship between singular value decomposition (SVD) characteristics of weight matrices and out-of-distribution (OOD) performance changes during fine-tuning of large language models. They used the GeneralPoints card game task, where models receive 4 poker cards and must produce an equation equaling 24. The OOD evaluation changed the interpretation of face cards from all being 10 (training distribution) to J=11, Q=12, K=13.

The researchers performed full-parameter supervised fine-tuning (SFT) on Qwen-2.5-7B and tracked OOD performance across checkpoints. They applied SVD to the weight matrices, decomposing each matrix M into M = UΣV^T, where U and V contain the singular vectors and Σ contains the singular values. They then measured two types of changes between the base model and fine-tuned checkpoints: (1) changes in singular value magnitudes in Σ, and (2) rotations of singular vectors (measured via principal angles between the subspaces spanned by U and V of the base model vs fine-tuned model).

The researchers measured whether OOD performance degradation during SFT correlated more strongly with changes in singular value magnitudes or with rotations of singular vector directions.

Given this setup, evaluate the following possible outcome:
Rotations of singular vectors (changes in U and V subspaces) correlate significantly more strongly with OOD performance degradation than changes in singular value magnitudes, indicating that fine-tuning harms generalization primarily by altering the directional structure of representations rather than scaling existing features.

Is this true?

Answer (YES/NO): YES